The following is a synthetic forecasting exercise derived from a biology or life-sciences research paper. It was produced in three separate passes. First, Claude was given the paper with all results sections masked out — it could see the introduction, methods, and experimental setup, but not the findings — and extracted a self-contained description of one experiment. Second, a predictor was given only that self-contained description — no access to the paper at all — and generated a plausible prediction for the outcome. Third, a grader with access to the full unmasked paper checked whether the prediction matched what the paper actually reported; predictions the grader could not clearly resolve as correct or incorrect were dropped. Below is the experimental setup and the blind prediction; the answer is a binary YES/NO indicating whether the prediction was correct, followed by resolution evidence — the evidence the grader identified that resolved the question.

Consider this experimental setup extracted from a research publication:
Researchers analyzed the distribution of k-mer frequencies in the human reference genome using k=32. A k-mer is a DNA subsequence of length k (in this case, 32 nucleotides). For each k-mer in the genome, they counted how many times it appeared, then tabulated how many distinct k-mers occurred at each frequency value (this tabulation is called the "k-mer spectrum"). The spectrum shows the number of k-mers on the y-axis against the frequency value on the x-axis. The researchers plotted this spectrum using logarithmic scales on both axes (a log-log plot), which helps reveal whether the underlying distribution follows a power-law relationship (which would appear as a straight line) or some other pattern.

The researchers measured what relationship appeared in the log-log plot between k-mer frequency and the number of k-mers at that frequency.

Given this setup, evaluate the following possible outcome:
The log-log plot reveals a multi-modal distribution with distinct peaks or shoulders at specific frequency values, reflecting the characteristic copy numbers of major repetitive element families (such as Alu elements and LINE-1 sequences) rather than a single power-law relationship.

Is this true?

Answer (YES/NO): NO